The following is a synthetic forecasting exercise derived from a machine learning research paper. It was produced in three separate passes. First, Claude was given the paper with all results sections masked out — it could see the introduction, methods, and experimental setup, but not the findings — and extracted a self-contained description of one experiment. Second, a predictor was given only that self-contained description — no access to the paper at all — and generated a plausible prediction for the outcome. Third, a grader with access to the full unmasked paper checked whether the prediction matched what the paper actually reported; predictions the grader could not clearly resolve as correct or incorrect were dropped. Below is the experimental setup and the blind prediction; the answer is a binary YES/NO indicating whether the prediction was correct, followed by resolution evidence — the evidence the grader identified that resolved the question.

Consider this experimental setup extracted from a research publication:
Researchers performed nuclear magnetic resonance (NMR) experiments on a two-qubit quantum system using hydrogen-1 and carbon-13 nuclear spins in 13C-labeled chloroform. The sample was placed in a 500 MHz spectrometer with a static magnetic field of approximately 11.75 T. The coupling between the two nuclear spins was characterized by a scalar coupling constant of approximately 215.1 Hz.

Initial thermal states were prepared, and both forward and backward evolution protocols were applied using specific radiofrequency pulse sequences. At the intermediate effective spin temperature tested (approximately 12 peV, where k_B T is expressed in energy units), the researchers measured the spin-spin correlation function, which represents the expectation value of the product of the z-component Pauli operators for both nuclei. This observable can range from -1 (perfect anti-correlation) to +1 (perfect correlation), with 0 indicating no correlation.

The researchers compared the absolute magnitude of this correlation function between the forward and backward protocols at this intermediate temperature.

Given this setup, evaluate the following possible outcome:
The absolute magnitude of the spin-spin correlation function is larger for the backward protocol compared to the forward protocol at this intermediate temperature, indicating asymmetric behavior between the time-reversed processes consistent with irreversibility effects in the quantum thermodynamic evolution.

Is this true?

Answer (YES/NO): NO